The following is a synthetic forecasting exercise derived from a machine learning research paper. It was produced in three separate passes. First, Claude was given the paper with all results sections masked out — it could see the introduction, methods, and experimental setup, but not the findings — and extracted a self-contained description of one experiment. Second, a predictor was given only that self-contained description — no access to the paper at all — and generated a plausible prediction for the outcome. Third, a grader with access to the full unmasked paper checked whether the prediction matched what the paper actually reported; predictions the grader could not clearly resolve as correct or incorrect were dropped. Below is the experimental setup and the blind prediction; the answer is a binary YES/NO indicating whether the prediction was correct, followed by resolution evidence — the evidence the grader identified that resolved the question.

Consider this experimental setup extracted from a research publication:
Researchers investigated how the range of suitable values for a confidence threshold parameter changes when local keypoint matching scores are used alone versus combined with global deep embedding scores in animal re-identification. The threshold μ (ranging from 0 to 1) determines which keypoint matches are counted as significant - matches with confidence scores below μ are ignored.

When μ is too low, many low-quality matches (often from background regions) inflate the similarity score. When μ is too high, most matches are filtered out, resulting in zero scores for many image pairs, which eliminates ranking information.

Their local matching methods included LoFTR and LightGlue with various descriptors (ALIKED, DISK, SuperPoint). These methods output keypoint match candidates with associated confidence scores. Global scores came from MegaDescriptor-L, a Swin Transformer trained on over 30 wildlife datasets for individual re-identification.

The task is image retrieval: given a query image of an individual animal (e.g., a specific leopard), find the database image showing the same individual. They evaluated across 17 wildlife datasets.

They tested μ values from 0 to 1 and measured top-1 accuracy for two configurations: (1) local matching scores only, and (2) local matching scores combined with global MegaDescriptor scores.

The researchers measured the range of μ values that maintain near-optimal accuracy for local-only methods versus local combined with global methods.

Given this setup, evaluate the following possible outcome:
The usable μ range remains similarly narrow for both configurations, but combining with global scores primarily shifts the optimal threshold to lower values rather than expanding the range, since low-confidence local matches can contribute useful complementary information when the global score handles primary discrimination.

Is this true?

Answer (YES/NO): NO